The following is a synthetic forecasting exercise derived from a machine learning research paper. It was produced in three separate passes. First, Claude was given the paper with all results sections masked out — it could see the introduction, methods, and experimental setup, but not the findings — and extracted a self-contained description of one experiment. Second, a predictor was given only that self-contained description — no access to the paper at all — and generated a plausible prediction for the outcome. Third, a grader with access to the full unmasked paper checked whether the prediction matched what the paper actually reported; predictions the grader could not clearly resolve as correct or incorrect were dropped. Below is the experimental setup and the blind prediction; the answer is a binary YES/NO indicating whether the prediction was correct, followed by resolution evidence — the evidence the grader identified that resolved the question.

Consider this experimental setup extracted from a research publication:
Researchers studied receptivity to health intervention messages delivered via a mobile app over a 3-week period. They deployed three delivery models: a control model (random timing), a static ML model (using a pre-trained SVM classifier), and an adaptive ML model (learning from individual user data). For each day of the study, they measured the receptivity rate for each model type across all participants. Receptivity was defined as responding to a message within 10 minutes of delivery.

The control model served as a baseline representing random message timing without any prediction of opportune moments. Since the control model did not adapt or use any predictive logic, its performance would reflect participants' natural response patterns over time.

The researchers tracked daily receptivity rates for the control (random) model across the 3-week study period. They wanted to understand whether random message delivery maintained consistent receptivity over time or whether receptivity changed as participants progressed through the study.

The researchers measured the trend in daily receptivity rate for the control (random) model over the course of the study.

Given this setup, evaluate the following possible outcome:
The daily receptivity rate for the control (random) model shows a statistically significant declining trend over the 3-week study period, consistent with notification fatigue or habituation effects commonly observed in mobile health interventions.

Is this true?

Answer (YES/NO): YES